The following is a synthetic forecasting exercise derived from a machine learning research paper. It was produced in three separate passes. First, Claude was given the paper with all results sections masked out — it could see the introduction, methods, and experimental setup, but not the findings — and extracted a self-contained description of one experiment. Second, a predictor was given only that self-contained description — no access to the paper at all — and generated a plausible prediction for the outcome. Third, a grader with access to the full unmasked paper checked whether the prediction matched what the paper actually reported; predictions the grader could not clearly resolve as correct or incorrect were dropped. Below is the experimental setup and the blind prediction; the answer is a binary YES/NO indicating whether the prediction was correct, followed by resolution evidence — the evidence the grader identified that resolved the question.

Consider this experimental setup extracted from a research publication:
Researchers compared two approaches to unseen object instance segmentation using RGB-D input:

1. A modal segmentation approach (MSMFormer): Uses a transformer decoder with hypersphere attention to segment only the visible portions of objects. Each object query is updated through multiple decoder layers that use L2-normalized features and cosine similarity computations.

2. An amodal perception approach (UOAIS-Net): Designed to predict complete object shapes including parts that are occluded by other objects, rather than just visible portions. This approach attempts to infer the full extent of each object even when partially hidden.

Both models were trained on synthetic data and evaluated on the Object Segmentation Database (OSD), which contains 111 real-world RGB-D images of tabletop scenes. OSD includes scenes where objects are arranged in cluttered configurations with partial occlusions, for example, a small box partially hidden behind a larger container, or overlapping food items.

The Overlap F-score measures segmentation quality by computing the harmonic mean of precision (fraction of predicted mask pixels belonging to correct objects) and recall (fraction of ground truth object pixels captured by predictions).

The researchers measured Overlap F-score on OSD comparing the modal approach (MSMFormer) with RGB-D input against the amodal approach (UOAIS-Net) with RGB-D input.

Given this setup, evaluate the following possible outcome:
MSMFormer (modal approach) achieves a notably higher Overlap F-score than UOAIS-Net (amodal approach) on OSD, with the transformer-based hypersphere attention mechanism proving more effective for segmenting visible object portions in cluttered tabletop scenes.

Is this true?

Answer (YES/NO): NO